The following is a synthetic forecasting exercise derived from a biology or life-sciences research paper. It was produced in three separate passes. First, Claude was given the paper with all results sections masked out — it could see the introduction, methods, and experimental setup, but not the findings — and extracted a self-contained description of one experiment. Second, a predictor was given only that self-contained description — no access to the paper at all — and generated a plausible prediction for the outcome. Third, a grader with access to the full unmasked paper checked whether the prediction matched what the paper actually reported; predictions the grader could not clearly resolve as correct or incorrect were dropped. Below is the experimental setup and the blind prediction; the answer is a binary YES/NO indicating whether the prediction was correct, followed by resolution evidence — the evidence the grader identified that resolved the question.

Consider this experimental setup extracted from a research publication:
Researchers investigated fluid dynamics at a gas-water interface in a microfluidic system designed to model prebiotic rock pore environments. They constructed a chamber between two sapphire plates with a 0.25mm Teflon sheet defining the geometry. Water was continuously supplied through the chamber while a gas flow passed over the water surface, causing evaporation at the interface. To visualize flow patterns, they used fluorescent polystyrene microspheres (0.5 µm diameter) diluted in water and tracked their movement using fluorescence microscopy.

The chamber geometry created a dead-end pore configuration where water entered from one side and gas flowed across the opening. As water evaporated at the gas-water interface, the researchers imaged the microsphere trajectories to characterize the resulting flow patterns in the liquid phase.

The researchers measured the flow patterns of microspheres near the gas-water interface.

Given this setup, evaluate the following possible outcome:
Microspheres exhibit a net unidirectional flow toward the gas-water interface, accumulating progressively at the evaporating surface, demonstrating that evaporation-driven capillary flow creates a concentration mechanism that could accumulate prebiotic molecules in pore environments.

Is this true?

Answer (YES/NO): NO